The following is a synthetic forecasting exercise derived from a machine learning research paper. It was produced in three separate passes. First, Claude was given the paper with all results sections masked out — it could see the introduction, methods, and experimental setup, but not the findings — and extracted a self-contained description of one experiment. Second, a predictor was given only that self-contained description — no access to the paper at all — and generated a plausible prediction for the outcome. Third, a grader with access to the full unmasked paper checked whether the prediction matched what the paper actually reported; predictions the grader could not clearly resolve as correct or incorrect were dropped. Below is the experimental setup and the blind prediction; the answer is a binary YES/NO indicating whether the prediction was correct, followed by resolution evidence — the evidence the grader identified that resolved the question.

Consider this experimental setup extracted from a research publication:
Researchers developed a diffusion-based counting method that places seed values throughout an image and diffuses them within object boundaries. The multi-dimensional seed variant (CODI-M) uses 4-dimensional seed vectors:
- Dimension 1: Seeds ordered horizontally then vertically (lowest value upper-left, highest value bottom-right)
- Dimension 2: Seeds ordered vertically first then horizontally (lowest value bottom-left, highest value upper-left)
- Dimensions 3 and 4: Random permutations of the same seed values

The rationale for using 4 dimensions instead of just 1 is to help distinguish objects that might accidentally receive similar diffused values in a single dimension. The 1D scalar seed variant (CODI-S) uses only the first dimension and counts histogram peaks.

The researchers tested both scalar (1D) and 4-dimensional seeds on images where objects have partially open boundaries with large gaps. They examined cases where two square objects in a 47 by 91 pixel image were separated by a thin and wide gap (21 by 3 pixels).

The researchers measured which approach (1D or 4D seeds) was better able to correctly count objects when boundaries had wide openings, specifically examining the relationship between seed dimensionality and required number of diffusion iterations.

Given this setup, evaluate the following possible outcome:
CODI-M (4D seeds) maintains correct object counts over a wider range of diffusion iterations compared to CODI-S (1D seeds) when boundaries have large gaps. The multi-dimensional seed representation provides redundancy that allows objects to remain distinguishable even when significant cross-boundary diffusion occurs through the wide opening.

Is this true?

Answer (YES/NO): NO